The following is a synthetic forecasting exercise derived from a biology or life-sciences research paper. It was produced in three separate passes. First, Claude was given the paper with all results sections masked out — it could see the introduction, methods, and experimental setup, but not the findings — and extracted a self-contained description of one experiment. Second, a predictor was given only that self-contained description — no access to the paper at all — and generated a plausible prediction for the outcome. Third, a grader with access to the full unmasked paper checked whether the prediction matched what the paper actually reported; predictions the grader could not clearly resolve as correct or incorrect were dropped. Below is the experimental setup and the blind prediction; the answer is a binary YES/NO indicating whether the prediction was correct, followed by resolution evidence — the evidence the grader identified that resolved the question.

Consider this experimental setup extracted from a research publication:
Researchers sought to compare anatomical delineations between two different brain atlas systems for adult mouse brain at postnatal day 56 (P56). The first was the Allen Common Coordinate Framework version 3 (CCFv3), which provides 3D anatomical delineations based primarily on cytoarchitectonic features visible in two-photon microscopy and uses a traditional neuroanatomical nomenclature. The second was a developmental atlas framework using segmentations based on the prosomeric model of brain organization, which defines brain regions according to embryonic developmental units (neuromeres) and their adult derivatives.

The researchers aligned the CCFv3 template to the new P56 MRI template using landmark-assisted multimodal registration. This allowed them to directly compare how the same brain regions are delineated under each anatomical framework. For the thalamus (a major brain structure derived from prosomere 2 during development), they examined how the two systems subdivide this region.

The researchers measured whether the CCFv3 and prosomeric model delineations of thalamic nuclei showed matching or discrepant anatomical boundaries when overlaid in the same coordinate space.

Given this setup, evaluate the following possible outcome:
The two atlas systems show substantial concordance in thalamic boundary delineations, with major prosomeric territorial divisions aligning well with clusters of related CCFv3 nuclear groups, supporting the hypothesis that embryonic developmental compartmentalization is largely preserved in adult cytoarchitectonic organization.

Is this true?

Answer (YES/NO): NO